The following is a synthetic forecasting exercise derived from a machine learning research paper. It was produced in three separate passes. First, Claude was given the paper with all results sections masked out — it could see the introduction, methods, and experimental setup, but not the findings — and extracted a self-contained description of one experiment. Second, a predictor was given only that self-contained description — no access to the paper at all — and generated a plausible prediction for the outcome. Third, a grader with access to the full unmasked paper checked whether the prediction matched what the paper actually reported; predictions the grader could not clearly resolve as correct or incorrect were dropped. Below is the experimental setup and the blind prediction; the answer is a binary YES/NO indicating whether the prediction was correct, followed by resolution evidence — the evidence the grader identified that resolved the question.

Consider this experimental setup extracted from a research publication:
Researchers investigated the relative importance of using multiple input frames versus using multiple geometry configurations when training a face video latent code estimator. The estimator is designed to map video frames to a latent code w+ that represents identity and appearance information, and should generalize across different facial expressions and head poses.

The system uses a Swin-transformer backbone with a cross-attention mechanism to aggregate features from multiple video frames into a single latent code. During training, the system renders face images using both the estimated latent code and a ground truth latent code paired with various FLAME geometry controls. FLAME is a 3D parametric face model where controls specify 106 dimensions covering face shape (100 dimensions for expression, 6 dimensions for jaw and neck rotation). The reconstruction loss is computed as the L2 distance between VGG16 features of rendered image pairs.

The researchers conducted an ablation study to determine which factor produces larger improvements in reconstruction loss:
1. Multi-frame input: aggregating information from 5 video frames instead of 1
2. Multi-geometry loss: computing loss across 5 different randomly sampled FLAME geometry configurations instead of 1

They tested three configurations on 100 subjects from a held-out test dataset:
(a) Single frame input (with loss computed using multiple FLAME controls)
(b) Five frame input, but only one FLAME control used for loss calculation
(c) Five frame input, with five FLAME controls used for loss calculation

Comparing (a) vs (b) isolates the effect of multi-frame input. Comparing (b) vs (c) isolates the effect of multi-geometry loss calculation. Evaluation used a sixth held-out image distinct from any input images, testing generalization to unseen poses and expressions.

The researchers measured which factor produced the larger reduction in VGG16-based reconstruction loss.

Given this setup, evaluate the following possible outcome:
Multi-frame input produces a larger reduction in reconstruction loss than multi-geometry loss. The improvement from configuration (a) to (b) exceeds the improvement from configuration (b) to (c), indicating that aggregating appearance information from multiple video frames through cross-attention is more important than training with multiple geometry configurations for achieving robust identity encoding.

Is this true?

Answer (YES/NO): NO